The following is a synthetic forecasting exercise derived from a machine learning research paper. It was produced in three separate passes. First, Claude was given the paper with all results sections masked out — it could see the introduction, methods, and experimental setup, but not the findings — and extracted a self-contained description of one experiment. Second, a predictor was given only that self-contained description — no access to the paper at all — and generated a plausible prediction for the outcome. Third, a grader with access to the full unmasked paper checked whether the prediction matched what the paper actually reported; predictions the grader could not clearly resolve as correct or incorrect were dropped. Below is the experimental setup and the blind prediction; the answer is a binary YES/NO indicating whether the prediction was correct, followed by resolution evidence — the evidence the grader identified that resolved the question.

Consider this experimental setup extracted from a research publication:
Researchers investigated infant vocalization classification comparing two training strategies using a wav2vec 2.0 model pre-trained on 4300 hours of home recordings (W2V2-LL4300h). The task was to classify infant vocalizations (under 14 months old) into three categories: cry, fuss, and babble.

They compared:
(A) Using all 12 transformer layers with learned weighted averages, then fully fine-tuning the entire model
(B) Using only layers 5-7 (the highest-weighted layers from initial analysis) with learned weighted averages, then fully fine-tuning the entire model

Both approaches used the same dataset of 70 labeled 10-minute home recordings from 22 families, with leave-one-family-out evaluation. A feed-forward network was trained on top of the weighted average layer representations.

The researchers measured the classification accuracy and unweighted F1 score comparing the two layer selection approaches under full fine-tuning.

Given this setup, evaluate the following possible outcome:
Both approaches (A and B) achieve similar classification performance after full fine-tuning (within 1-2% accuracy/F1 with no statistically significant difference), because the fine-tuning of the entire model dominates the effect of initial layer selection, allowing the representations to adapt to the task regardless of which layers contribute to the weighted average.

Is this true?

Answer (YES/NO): NO